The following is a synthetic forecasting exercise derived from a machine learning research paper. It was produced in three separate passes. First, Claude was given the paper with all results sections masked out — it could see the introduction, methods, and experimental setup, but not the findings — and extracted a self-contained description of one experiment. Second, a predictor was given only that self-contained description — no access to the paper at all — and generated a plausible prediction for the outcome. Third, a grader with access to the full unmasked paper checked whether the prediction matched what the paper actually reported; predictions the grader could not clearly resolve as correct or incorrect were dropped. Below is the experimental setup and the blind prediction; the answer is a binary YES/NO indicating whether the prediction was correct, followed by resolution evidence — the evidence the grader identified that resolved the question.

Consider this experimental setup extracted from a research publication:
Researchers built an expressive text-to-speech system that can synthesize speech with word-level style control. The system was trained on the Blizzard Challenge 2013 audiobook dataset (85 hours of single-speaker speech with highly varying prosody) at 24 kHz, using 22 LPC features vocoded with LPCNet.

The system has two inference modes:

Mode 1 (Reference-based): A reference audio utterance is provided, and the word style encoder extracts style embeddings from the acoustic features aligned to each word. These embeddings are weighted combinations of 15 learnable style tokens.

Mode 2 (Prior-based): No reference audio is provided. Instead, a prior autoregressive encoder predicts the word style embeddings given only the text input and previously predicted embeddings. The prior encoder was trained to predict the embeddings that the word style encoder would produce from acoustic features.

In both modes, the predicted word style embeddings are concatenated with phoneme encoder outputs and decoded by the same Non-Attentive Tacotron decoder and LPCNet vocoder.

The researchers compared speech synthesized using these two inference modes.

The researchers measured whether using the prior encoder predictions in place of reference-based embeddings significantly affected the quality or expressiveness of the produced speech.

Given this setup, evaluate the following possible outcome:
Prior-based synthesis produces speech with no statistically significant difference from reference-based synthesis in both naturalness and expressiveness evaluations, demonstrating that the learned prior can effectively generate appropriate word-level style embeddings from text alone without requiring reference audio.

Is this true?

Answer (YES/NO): NO